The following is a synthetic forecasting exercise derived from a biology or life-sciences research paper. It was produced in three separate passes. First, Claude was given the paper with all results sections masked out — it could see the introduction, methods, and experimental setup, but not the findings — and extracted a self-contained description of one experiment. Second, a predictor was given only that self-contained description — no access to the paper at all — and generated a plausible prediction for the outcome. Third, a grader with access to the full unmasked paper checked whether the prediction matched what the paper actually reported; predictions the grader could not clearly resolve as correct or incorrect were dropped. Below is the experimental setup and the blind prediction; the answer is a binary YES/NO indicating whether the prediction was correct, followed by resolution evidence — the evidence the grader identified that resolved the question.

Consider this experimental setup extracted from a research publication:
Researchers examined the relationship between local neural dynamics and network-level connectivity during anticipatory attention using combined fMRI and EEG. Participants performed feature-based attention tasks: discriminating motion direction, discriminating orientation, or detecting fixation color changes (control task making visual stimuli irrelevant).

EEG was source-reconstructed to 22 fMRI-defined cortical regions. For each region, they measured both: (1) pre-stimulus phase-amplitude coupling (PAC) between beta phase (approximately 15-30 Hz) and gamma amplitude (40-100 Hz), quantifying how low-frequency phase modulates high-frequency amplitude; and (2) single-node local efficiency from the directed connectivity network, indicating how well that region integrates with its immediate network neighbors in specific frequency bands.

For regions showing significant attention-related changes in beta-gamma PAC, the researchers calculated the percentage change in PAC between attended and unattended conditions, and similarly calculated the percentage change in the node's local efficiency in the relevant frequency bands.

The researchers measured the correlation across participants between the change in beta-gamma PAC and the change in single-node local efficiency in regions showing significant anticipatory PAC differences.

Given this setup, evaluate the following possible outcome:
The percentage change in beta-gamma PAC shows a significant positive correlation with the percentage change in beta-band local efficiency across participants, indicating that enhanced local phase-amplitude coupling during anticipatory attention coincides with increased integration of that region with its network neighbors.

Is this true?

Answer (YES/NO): NO